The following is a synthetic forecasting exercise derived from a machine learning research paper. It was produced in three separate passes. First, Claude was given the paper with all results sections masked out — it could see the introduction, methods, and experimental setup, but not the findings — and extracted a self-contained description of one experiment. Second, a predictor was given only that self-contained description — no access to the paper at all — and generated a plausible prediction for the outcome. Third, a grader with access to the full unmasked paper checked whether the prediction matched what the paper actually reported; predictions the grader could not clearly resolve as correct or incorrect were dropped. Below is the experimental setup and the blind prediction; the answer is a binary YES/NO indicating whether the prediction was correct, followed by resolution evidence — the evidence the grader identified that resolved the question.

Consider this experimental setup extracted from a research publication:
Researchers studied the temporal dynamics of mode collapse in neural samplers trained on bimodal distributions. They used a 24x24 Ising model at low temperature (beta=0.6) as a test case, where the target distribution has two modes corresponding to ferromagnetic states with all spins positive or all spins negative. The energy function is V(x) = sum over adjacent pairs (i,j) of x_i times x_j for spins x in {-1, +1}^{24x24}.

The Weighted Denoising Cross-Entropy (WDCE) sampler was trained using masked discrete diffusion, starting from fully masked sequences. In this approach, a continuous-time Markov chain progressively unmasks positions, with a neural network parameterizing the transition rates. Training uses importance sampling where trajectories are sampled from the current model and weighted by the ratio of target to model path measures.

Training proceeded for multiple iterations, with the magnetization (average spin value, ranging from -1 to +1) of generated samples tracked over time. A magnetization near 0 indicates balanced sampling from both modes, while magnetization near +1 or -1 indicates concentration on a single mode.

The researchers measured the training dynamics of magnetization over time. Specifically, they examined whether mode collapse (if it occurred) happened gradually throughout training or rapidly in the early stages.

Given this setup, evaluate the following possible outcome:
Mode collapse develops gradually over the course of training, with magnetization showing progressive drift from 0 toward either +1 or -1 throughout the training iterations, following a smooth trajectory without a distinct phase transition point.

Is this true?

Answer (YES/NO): NO